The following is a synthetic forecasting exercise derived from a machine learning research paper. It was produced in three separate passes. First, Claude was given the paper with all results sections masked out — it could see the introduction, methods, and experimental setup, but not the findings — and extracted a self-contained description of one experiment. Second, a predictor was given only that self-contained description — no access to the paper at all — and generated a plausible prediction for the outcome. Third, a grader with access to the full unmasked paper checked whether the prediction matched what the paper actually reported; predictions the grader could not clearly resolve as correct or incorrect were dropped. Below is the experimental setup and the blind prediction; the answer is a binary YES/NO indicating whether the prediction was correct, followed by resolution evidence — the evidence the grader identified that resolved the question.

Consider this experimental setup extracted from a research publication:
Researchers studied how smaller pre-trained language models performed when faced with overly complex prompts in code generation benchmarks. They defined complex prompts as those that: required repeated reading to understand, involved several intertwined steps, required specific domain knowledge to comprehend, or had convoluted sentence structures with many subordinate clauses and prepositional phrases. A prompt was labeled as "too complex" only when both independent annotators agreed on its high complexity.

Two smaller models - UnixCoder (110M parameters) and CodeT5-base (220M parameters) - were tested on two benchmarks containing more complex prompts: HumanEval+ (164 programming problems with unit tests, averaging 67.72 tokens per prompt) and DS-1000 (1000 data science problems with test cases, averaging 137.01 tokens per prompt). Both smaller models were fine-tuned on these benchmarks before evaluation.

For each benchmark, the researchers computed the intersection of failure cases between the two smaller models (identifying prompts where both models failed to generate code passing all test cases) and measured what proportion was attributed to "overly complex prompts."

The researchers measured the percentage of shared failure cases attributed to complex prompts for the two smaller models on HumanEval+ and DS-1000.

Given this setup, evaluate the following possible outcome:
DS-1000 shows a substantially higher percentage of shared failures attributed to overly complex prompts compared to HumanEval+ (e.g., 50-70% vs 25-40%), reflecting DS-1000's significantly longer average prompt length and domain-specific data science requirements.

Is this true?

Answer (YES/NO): NO